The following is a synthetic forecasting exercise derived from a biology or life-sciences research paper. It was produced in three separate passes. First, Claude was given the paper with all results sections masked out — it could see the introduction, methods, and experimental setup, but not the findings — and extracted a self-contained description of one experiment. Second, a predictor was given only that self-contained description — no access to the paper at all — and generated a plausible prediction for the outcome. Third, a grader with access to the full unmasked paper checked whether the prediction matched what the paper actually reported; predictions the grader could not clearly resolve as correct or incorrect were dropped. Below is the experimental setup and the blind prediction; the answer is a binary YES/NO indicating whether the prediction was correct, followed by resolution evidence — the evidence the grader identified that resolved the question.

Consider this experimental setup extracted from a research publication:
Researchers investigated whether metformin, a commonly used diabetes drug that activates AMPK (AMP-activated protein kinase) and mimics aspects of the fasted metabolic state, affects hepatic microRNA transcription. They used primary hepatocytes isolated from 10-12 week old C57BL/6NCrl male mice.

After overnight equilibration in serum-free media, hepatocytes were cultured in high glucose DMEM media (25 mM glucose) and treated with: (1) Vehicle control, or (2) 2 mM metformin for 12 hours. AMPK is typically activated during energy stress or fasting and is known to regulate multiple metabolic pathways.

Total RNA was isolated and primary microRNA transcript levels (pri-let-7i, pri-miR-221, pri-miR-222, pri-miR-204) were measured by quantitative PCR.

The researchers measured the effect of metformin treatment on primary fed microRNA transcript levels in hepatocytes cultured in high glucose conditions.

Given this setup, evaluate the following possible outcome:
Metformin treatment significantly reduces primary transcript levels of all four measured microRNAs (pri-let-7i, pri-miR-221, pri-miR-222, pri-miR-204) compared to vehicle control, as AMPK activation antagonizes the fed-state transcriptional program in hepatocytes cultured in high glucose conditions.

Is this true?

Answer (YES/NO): NO